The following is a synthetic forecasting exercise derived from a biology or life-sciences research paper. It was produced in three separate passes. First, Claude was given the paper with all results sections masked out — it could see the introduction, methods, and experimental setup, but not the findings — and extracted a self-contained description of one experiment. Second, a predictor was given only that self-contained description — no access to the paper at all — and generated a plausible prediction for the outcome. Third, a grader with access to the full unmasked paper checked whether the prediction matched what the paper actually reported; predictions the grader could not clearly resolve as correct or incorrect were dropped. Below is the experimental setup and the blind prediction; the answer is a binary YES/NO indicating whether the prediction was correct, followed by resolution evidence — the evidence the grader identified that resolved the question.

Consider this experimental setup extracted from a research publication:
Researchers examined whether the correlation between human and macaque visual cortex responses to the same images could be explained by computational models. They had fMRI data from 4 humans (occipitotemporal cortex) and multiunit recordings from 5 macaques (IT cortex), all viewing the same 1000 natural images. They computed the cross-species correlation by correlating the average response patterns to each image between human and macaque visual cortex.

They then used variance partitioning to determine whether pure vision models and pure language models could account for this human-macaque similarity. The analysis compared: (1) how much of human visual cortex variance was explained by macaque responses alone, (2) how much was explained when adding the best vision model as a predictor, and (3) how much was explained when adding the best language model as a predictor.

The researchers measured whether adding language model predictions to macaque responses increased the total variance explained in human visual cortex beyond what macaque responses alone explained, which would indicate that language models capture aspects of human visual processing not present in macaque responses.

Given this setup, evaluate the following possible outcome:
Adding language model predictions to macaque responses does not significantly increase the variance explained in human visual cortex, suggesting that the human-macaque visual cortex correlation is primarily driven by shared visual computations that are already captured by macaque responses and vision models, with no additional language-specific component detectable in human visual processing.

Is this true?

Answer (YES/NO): NO